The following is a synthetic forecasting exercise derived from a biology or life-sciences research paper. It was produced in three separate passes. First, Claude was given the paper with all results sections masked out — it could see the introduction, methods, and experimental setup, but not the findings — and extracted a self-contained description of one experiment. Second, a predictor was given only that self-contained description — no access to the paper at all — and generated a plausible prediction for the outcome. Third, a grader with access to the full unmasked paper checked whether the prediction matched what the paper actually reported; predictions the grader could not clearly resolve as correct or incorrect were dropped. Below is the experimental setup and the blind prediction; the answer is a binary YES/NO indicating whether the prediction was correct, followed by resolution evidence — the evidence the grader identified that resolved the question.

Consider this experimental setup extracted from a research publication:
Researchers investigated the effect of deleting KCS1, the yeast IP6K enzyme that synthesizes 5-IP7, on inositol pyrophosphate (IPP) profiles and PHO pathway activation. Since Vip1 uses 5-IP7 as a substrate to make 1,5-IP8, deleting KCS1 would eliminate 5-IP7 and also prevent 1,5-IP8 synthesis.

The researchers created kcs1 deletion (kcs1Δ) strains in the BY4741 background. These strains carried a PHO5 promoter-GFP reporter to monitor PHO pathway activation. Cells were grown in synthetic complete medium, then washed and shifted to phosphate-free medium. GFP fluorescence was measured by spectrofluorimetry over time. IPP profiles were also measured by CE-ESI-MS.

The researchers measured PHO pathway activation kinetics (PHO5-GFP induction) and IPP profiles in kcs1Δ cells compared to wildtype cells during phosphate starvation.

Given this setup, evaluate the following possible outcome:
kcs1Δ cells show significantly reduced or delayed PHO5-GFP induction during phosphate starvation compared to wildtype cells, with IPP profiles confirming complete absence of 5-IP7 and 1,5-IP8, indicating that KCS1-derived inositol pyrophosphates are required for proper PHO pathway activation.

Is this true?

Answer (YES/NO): NO